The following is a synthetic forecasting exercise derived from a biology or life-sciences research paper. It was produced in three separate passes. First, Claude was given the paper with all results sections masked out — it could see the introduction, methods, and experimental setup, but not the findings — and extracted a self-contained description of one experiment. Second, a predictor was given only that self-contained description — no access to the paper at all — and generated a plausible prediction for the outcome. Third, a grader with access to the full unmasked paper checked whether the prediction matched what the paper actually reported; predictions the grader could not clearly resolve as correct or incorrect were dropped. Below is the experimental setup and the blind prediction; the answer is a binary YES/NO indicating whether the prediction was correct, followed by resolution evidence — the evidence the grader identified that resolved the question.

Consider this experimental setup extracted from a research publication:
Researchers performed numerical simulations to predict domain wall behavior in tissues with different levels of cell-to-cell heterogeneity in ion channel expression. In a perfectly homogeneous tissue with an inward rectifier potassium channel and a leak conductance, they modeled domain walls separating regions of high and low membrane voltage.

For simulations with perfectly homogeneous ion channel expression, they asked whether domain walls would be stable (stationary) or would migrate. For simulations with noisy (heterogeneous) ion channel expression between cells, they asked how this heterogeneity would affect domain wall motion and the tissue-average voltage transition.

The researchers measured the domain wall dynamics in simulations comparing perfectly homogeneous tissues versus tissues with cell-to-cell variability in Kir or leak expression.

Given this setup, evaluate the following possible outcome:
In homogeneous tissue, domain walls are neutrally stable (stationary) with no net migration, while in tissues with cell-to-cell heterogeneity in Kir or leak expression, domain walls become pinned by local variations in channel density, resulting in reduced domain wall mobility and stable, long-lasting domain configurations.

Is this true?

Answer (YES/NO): NO